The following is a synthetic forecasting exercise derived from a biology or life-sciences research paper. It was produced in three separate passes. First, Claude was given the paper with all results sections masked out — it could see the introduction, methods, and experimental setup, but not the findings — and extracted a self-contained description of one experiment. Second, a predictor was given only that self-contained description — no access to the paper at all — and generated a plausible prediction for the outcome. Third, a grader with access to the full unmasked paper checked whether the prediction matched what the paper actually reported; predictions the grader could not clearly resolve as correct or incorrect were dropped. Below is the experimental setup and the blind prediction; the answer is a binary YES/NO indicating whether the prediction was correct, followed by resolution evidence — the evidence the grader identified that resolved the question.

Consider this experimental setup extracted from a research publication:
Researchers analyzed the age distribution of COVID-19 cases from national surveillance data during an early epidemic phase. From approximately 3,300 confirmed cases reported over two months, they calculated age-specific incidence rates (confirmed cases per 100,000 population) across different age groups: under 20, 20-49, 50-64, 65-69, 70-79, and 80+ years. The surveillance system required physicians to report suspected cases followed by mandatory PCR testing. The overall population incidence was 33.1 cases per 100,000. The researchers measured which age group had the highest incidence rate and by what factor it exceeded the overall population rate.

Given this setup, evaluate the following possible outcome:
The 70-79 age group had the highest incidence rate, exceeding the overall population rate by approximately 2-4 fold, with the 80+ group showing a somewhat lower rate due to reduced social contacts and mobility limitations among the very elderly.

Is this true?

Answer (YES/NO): NO